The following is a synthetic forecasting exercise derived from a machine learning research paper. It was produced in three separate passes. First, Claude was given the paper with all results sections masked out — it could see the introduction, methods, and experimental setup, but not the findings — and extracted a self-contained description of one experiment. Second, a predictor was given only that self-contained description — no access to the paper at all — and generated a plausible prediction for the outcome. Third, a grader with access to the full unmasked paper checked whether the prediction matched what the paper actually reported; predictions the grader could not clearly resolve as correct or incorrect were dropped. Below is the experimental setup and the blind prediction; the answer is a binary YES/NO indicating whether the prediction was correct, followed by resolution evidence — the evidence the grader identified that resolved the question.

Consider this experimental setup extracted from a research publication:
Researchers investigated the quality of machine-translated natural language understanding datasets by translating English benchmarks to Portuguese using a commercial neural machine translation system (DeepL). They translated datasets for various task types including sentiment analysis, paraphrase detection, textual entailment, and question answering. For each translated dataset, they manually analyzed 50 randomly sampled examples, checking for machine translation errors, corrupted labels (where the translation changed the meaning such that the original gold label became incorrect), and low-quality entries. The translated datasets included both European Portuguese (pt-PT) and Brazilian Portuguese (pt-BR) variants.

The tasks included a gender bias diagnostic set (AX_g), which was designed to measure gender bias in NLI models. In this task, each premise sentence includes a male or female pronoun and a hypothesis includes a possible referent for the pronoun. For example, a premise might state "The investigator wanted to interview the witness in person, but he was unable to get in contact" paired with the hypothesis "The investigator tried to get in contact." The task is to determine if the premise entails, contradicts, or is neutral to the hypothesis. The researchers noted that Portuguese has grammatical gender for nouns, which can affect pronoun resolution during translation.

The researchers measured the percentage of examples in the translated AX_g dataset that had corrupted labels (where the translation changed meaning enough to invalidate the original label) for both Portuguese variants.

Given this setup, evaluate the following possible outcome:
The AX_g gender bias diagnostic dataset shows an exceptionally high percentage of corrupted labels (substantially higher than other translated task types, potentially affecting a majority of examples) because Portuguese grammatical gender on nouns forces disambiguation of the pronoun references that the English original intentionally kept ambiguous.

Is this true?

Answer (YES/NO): NO